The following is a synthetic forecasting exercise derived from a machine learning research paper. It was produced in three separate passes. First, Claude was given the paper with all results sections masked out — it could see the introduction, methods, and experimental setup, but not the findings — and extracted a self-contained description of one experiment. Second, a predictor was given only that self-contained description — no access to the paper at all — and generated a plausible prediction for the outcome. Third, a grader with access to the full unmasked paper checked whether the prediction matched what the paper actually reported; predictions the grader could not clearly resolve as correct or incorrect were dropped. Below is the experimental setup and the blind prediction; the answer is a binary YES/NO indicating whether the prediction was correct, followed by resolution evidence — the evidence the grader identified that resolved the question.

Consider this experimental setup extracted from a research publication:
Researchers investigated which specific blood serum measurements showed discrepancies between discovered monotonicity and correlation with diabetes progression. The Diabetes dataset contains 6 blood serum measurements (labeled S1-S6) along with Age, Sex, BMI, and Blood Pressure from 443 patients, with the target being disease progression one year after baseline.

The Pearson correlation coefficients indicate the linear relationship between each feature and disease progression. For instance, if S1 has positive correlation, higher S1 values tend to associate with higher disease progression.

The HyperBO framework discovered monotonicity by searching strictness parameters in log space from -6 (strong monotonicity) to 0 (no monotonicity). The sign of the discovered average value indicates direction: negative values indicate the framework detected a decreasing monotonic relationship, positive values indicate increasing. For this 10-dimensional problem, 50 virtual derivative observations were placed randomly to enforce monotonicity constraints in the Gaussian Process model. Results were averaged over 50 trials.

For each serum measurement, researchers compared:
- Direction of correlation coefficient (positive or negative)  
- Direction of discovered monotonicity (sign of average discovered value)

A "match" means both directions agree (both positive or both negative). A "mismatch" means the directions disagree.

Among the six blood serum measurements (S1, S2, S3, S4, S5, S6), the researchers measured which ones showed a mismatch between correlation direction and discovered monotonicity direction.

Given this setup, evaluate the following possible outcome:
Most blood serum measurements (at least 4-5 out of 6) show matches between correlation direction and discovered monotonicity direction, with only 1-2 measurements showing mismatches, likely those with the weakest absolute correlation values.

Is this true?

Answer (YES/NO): NO